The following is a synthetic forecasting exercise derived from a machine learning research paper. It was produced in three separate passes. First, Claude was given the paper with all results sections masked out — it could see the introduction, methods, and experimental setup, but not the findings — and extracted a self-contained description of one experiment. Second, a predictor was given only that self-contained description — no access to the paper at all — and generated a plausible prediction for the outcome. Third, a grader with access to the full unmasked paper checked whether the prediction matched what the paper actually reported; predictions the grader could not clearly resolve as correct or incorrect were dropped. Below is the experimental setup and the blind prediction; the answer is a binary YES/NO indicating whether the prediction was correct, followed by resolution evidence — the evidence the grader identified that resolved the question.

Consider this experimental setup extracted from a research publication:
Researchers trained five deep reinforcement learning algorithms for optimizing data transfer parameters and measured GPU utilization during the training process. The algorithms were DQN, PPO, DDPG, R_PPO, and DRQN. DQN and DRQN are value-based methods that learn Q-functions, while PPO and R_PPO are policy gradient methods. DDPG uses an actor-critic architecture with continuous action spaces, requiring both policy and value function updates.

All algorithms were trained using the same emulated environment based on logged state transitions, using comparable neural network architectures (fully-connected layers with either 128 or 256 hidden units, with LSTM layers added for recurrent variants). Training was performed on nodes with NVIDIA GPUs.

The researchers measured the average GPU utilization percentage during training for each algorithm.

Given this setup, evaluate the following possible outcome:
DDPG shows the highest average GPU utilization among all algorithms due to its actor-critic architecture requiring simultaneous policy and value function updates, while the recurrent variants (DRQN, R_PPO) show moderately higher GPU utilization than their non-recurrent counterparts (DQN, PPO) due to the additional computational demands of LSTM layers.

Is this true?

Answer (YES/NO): YES